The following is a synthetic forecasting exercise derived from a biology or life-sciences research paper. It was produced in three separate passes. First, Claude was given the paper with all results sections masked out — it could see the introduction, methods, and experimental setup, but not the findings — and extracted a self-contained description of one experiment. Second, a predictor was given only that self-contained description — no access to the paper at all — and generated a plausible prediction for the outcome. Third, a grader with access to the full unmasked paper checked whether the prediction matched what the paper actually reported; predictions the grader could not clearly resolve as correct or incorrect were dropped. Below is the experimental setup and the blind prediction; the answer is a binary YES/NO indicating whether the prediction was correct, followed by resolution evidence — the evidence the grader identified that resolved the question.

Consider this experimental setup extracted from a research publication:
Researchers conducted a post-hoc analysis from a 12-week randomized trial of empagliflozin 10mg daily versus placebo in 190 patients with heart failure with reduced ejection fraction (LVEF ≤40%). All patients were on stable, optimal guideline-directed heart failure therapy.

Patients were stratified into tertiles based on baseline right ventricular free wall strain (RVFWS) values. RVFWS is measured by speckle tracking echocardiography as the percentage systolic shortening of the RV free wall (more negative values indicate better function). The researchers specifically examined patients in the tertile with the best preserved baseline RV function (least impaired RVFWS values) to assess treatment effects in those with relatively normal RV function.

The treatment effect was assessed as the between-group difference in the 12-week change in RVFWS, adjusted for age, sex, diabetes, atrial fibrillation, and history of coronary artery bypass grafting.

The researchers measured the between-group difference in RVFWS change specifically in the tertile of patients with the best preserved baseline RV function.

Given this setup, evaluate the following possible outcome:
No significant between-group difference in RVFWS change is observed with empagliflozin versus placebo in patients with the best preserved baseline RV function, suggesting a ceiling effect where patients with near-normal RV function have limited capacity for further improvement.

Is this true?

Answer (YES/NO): YES